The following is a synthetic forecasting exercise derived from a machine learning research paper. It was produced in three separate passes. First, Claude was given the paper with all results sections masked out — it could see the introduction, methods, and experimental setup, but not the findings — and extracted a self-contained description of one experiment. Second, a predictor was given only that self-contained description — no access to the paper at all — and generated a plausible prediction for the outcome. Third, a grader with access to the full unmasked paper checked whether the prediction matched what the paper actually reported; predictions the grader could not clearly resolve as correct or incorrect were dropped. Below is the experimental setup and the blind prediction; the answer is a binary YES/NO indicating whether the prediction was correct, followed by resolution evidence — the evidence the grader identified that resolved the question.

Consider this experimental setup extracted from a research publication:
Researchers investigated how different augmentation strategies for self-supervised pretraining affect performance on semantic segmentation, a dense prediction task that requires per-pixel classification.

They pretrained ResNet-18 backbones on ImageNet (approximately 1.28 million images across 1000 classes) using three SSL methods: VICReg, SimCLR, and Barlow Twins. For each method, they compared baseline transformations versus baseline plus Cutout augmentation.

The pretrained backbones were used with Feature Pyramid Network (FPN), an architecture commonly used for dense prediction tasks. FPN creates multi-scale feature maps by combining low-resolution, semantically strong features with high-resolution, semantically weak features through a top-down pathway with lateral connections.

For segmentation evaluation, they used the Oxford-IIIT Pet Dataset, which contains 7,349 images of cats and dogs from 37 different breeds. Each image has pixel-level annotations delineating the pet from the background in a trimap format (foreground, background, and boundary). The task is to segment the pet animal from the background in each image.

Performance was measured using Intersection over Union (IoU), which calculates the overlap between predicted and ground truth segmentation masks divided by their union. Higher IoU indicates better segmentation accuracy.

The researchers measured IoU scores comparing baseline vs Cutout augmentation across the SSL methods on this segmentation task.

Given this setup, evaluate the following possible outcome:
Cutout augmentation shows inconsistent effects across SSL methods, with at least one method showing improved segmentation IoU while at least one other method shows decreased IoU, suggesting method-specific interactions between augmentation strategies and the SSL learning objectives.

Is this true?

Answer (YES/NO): YES